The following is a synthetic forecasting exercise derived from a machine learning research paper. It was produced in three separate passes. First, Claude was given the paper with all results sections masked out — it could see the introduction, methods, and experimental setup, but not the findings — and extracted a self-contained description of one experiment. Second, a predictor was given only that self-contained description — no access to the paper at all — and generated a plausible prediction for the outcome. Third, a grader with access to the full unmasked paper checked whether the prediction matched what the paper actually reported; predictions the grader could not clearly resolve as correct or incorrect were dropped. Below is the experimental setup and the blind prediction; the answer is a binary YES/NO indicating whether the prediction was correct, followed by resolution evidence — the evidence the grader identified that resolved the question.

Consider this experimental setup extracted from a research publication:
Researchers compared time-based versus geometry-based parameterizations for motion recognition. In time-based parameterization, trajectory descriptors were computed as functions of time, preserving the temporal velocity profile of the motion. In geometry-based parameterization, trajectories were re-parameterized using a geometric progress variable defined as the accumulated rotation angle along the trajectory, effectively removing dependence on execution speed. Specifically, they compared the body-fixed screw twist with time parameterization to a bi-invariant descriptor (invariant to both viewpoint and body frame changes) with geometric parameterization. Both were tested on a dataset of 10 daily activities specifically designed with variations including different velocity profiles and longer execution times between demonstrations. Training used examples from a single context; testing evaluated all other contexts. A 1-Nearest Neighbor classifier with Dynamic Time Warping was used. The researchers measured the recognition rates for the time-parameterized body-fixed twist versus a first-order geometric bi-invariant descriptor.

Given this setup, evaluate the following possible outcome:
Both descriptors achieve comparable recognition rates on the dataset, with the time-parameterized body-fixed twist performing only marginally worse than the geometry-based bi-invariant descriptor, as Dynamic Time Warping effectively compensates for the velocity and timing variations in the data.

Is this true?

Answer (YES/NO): NO